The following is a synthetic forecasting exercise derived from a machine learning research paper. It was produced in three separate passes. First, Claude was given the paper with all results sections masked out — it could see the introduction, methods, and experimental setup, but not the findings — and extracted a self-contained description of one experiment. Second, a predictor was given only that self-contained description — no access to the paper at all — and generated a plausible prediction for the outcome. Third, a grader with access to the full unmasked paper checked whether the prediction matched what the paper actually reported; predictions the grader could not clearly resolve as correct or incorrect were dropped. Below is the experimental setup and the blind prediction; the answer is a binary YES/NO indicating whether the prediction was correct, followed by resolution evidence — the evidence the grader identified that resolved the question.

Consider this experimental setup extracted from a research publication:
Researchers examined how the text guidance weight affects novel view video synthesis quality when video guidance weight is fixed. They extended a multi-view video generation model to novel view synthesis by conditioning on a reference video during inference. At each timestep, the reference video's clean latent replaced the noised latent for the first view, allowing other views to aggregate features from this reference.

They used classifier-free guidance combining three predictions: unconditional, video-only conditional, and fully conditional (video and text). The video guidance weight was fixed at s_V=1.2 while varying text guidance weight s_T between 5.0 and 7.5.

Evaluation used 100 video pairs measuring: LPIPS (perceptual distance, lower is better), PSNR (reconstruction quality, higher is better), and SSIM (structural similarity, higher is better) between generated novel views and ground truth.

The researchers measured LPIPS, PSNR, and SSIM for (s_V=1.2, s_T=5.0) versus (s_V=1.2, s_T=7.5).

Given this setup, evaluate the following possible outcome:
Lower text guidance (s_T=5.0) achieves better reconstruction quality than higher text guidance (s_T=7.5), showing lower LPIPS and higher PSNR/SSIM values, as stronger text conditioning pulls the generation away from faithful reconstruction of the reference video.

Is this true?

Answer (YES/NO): NO